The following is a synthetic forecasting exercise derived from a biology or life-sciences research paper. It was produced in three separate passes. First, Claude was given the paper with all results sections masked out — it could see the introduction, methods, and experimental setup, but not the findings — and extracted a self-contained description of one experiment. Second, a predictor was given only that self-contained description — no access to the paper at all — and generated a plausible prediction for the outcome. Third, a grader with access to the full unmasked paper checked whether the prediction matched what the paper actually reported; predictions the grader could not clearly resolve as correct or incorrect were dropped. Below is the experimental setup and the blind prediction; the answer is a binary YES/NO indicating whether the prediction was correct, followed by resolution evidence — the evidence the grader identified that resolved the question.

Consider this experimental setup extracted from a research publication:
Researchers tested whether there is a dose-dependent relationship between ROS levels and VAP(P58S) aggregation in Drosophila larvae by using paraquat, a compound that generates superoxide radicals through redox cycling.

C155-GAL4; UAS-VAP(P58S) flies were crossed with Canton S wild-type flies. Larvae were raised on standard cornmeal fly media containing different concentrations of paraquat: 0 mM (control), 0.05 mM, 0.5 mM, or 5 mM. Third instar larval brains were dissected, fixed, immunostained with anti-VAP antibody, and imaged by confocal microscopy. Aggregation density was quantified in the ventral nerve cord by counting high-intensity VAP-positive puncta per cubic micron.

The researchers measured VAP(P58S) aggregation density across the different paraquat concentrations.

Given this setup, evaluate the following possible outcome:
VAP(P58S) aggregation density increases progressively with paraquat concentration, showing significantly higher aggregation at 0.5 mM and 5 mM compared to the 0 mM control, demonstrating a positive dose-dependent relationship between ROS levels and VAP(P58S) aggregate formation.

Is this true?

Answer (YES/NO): NO